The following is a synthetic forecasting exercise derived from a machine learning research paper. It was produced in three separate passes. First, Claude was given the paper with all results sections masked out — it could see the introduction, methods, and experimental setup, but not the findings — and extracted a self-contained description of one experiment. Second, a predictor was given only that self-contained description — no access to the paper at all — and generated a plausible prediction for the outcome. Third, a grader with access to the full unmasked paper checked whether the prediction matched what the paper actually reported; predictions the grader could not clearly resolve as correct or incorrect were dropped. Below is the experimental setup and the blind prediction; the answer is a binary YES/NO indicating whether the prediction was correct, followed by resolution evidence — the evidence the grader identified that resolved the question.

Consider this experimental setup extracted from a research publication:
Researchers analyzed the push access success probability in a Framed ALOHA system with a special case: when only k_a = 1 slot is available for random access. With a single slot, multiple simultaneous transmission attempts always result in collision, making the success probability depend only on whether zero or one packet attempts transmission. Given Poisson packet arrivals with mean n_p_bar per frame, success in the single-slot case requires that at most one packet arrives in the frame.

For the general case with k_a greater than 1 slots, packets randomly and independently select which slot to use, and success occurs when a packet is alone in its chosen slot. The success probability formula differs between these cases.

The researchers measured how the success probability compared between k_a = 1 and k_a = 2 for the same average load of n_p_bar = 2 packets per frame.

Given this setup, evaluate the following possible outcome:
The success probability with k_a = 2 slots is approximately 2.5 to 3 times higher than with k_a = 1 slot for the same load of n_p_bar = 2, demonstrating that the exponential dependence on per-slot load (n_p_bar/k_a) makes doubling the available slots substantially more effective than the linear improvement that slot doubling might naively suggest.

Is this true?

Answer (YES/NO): NO